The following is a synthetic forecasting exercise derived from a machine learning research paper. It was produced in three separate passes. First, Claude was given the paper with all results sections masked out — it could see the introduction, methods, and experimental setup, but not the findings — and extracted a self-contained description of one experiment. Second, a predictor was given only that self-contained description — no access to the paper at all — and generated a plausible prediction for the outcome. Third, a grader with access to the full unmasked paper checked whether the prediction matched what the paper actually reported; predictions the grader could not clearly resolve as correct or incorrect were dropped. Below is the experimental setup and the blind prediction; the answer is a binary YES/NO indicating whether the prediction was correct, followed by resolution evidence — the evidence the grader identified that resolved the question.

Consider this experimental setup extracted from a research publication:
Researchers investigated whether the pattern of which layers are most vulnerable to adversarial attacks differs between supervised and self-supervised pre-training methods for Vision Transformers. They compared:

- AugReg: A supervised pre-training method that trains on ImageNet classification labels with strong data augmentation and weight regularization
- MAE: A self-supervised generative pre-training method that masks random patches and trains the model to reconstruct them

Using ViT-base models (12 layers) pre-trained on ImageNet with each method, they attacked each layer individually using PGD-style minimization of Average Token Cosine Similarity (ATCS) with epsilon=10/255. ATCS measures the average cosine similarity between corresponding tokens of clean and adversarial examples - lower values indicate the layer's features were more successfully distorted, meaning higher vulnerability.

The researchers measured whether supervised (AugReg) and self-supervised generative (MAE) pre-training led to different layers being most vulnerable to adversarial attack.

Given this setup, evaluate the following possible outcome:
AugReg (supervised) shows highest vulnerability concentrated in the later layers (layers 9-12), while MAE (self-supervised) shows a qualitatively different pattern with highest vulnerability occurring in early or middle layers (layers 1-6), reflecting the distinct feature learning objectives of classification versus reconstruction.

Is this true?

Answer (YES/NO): YES